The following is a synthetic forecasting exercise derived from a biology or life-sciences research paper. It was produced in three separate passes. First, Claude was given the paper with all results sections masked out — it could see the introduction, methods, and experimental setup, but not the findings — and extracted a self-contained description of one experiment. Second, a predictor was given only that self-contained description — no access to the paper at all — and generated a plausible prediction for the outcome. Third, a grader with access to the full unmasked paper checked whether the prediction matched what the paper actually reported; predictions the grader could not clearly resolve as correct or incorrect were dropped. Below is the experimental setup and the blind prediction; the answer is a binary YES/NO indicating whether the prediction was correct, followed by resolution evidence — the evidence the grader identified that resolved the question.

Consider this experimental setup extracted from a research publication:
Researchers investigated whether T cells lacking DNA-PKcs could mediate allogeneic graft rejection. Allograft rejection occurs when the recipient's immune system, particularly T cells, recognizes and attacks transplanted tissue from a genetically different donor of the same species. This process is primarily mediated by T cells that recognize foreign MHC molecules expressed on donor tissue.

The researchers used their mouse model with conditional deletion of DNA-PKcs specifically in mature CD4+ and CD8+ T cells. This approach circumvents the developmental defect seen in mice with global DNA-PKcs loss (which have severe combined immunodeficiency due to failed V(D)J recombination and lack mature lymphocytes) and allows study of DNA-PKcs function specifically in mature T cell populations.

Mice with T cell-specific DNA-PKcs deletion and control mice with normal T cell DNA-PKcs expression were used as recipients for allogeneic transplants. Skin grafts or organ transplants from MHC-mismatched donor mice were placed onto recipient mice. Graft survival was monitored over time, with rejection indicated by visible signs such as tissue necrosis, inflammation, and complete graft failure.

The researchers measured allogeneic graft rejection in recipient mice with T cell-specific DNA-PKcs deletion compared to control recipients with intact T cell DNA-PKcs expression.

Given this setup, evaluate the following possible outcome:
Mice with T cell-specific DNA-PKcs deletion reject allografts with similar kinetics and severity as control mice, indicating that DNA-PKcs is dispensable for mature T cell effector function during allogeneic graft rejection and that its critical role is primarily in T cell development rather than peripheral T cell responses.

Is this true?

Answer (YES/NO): NO